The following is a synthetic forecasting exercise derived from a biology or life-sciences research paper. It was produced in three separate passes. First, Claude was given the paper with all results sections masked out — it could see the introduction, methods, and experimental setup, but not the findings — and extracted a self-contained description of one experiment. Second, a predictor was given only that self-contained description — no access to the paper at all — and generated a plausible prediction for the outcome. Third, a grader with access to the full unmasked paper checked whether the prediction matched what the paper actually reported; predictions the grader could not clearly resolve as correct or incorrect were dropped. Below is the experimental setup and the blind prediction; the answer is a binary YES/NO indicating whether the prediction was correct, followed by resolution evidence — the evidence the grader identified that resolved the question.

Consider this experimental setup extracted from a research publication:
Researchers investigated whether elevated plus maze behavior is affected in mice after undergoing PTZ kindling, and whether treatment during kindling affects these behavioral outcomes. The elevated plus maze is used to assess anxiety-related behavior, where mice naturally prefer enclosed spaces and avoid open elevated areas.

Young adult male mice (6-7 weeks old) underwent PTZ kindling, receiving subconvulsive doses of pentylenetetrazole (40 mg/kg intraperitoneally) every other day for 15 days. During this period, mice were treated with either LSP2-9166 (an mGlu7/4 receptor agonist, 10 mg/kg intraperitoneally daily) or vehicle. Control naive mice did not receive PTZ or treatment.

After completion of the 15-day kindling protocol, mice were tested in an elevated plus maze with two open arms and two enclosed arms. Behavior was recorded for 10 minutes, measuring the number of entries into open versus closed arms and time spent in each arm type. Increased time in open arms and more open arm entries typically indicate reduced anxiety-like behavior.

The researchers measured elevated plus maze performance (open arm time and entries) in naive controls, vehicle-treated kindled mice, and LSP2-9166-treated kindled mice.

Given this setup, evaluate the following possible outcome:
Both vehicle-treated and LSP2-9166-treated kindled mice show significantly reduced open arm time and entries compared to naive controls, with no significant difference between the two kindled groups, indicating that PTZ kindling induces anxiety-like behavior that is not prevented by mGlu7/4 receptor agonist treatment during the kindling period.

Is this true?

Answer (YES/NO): NO